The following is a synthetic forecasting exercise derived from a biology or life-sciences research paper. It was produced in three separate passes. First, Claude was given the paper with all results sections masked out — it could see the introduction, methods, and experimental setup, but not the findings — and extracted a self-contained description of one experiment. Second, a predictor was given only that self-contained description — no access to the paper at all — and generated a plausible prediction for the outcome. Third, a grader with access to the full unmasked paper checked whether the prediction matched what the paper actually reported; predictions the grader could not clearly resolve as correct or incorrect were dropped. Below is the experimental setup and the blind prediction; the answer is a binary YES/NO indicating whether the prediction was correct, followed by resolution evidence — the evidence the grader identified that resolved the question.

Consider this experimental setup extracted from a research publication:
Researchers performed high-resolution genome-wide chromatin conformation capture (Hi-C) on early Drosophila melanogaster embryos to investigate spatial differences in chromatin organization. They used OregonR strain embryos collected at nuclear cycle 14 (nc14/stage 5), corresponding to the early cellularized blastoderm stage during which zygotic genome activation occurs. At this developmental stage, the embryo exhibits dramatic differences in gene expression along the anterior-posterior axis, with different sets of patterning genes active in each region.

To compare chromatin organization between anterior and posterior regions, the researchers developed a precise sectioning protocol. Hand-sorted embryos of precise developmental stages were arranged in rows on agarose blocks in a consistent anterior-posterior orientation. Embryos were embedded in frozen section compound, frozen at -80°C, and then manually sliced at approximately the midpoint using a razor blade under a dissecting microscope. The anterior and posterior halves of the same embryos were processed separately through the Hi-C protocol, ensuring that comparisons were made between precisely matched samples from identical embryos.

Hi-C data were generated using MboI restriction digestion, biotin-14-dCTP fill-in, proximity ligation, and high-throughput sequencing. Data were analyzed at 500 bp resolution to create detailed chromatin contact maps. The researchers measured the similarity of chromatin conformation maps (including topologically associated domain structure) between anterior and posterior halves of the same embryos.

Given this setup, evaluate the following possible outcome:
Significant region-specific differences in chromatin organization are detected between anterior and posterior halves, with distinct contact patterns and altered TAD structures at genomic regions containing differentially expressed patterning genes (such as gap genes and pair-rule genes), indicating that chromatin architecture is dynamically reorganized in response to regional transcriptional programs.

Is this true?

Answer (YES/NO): NO